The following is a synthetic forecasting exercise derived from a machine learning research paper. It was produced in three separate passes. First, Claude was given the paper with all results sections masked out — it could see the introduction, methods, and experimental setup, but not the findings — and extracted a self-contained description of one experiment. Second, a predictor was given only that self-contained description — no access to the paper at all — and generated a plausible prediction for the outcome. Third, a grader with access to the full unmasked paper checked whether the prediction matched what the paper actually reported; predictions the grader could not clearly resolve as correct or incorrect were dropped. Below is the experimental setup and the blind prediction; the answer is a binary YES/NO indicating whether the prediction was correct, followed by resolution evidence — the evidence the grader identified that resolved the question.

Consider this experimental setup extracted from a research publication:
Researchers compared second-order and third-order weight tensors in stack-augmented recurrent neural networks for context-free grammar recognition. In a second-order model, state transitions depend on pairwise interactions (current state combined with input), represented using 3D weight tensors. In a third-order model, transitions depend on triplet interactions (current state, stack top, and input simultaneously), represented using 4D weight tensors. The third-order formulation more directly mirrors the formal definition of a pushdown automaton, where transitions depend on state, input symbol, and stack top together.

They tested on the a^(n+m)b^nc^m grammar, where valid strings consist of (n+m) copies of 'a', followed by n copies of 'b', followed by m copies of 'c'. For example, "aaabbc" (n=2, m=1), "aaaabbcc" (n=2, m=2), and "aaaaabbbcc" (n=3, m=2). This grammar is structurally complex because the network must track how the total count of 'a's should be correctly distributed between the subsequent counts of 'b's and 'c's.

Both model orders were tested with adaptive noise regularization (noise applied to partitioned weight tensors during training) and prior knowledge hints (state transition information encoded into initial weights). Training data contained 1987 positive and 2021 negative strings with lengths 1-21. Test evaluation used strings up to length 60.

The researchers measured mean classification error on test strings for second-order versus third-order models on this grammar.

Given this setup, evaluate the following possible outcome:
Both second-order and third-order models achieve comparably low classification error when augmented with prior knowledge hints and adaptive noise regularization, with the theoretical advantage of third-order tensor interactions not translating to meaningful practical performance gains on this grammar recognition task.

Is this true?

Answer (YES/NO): NO